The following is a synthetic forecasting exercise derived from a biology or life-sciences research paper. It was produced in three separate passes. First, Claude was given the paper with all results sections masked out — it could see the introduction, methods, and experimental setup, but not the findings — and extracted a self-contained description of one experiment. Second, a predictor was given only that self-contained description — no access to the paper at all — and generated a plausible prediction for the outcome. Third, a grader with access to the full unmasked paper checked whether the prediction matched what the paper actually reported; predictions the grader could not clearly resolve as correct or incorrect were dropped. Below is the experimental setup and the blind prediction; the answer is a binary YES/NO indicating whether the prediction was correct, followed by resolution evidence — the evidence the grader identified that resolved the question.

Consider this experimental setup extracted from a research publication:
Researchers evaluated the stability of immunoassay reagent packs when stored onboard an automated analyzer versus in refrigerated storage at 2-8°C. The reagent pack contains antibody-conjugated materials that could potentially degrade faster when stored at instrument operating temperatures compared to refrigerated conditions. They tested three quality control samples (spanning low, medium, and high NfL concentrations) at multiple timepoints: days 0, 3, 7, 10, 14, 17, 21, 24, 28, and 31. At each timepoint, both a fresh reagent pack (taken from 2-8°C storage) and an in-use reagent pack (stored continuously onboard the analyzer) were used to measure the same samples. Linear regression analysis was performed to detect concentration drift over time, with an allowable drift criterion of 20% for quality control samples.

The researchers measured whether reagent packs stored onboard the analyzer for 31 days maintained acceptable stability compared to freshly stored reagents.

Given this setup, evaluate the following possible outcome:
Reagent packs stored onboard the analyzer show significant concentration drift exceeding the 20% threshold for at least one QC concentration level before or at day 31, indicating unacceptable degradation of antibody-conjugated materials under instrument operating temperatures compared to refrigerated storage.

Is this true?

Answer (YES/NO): NO